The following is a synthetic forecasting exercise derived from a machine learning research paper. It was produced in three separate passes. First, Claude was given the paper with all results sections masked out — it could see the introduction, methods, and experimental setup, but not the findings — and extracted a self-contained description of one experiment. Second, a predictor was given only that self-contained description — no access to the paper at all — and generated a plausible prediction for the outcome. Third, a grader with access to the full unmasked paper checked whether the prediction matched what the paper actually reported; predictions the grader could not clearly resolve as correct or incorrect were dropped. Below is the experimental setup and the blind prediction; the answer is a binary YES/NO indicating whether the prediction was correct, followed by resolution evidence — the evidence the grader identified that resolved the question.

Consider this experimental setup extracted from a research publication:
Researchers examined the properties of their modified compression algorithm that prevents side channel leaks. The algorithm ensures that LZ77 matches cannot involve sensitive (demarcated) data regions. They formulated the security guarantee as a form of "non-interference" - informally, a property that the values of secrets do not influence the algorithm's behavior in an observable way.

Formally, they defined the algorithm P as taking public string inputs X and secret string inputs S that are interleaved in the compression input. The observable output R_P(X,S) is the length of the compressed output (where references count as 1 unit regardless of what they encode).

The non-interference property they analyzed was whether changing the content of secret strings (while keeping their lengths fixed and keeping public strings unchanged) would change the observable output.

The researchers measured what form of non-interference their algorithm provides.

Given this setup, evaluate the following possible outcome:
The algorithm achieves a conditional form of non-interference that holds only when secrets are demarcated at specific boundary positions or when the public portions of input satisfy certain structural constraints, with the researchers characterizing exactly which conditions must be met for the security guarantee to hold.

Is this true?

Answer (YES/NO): NO